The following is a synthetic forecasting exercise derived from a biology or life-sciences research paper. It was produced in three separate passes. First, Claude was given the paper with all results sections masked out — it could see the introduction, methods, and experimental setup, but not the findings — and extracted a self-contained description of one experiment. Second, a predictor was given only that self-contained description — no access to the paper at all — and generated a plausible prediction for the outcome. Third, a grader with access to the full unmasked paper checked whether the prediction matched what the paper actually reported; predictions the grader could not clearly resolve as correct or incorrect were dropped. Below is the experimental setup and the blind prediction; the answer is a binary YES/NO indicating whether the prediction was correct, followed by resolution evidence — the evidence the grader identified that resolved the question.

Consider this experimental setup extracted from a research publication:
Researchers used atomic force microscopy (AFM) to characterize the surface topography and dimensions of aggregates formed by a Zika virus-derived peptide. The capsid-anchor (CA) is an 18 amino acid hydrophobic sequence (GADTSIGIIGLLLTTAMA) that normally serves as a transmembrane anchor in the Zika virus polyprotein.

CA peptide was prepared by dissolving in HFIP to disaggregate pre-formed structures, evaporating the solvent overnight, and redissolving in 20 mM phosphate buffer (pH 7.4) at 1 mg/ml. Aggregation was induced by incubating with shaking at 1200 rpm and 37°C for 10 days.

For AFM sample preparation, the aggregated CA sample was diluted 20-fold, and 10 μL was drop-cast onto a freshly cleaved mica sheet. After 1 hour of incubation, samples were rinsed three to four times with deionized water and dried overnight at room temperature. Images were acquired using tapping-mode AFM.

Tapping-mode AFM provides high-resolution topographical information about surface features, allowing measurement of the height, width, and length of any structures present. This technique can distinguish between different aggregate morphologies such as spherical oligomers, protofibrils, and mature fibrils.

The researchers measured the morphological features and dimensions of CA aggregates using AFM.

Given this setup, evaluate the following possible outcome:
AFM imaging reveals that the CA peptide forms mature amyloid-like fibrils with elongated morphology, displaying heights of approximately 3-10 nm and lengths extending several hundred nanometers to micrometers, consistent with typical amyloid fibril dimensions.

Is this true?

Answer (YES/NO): YES